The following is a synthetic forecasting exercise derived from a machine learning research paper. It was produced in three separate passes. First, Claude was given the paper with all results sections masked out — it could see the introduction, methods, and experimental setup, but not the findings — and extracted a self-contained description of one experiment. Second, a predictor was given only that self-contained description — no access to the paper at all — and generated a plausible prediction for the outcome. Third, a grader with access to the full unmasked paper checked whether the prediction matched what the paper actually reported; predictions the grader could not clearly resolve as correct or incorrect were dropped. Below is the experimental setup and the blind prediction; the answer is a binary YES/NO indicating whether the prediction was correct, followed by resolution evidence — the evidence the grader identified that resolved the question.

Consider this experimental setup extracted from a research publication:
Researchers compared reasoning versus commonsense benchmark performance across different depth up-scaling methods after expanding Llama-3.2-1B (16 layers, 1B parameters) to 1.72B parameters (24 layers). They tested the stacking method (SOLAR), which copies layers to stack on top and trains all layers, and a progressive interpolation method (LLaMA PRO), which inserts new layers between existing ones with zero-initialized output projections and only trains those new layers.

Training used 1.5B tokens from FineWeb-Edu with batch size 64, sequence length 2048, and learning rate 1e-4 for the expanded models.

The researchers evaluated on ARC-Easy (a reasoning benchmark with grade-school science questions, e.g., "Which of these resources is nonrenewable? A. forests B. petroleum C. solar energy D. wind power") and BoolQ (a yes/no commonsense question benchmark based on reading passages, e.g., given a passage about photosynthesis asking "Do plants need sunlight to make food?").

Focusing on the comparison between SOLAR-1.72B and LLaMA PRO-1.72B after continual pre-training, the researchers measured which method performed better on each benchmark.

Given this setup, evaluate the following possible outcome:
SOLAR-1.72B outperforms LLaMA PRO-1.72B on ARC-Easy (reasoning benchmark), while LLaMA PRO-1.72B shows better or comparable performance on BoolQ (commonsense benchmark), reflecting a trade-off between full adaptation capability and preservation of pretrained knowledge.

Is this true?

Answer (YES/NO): YES